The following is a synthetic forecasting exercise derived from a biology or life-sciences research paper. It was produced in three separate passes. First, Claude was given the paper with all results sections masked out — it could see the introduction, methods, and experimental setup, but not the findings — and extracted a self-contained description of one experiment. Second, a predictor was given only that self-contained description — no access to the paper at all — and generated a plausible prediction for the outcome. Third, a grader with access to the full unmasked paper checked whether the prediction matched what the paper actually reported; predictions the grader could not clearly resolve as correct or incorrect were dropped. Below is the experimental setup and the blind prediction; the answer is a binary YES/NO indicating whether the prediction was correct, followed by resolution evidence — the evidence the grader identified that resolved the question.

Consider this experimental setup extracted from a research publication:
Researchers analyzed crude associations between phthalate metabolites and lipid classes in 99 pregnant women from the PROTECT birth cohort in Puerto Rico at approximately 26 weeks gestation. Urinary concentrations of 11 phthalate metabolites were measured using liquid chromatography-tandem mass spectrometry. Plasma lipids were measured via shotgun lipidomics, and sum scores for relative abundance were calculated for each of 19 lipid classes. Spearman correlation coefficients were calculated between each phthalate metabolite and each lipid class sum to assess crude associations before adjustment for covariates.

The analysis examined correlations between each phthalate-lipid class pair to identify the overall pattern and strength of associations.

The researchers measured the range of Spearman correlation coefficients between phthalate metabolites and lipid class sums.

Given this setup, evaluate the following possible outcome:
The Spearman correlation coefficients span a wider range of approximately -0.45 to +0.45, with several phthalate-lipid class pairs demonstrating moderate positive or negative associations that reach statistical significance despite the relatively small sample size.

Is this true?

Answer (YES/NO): NO